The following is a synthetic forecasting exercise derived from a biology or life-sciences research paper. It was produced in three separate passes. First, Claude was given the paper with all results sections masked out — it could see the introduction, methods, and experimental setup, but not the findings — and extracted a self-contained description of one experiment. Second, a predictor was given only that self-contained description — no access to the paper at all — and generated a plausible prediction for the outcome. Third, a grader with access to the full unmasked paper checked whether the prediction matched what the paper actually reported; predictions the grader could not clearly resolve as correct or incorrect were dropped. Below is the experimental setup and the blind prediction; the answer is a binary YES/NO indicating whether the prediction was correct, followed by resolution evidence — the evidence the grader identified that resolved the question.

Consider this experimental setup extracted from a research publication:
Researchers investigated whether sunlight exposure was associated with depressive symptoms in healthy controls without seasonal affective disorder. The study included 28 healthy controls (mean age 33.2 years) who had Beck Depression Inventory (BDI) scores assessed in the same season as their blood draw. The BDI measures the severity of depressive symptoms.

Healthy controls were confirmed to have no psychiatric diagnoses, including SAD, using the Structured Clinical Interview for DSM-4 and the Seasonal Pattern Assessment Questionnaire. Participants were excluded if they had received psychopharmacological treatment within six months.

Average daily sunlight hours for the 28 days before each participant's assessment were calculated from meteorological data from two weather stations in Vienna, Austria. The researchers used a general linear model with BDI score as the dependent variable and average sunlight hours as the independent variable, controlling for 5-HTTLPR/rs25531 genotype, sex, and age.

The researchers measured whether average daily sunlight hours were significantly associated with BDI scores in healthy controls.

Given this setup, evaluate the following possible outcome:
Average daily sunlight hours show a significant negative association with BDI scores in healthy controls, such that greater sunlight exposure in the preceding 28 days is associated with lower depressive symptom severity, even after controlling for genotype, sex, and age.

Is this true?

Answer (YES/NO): NO